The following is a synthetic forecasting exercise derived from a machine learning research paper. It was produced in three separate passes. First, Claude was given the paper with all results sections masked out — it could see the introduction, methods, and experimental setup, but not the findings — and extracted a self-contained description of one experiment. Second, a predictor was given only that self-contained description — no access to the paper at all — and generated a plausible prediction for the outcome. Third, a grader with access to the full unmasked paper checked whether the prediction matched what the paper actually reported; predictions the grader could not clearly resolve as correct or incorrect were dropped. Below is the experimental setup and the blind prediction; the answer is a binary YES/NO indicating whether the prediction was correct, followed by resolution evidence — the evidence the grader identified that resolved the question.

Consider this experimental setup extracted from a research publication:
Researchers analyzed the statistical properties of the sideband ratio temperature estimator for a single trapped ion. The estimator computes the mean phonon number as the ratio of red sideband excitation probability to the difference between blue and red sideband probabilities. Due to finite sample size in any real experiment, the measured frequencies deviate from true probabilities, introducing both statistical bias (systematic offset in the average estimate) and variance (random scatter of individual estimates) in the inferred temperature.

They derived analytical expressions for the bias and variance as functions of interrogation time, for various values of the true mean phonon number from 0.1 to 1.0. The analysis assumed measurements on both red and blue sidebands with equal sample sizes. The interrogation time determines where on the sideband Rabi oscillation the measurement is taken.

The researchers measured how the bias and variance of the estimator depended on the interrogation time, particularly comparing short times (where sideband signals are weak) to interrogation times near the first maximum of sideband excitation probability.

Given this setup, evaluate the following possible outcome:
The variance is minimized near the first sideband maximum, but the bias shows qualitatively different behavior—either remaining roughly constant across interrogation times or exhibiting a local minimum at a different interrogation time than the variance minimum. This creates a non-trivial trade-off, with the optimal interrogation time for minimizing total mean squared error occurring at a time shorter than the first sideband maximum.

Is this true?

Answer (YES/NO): NO